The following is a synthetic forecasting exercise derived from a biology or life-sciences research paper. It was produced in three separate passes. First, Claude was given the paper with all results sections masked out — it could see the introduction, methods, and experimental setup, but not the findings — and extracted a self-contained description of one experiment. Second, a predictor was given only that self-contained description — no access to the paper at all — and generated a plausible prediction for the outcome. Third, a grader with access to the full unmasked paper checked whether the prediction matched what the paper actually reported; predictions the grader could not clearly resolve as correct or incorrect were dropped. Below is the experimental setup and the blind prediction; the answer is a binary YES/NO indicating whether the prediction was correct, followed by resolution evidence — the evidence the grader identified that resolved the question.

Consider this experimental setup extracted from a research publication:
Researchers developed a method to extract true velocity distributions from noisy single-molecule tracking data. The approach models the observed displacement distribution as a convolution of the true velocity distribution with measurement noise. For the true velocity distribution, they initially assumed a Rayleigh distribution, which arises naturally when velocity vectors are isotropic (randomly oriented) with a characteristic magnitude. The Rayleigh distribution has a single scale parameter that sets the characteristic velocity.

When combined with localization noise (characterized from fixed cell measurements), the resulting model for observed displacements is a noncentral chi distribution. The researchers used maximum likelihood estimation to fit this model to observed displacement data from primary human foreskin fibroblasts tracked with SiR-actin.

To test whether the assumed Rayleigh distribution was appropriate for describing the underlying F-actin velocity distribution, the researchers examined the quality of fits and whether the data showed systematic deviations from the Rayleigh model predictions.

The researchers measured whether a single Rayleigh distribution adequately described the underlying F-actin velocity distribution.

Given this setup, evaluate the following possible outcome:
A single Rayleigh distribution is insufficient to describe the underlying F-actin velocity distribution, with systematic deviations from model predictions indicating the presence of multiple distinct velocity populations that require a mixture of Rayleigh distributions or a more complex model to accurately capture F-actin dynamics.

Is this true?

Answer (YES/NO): NO